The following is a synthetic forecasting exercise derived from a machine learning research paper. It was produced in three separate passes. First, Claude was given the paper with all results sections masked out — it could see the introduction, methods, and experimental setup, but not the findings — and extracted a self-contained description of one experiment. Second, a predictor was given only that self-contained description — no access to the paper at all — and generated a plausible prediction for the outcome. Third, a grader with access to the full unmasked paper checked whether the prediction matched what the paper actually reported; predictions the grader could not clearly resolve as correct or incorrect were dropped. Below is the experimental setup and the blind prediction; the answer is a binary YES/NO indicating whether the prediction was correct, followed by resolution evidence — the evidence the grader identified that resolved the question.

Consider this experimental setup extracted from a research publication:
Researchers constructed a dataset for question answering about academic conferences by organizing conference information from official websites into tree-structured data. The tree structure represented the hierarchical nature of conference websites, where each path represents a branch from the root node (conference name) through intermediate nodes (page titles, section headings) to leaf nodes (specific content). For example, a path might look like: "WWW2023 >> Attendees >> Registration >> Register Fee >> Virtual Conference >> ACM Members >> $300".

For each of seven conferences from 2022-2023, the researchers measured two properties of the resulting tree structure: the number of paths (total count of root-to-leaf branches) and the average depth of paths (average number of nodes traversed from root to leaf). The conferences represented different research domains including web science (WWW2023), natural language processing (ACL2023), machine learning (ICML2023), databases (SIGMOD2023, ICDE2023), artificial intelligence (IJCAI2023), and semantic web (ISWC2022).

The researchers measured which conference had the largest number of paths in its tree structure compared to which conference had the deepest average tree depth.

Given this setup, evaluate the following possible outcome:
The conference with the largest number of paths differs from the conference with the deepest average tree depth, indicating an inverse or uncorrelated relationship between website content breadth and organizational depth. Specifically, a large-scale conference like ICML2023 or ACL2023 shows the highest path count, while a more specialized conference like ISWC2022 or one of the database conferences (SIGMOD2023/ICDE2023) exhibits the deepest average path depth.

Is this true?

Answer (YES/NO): NO